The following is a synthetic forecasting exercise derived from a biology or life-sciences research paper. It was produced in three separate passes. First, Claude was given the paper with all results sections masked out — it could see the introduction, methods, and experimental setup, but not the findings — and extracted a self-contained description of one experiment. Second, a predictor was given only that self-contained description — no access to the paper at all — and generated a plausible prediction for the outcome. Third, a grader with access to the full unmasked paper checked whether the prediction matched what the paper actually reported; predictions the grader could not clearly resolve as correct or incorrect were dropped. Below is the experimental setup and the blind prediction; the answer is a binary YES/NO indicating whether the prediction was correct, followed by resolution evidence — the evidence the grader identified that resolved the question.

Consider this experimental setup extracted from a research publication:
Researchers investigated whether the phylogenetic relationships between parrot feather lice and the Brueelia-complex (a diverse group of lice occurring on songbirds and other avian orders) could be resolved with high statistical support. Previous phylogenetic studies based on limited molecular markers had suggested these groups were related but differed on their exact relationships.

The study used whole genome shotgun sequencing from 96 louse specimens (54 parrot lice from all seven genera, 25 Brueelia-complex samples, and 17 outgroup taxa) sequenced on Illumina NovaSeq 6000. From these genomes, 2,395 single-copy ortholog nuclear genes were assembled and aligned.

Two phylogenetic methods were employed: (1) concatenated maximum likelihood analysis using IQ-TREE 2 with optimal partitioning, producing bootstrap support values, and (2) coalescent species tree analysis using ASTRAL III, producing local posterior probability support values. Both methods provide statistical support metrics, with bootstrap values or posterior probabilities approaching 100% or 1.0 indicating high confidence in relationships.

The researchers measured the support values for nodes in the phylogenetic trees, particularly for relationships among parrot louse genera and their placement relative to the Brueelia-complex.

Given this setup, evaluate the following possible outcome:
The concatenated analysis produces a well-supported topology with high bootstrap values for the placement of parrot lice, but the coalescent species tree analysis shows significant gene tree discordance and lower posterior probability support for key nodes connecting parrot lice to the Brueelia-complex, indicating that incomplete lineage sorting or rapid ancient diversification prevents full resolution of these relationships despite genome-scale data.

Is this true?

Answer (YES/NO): NO